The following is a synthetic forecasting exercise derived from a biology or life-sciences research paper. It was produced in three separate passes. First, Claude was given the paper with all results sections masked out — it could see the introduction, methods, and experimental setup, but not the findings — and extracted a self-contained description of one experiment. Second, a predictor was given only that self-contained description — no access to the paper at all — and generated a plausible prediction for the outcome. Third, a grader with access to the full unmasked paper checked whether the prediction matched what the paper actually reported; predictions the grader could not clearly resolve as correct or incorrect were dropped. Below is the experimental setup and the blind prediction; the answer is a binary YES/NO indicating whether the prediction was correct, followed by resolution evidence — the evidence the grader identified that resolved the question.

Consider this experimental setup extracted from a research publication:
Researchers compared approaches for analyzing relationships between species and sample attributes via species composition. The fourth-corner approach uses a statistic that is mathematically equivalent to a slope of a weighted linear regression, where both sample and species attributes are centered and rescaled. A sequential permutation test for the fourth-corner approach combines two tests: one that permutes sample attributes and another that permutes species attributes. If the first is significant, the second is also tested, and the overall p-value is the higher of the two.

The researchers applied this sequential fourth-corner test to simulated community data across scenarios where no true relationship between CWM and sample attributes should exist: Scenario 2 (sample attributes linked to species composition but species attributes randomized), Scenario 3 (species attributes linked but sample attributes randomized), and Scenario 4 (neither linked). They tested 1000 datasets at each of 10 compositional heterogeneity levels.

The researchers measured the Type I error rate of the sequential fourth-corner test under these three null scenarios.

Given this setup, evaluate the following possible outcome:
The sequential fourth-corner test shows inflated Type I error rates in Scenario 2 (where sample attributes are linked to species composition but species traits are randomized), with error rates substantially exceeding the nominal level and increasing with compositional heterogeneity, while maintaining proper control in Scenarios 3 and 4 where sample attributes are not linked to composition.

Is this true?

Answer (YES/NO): NO